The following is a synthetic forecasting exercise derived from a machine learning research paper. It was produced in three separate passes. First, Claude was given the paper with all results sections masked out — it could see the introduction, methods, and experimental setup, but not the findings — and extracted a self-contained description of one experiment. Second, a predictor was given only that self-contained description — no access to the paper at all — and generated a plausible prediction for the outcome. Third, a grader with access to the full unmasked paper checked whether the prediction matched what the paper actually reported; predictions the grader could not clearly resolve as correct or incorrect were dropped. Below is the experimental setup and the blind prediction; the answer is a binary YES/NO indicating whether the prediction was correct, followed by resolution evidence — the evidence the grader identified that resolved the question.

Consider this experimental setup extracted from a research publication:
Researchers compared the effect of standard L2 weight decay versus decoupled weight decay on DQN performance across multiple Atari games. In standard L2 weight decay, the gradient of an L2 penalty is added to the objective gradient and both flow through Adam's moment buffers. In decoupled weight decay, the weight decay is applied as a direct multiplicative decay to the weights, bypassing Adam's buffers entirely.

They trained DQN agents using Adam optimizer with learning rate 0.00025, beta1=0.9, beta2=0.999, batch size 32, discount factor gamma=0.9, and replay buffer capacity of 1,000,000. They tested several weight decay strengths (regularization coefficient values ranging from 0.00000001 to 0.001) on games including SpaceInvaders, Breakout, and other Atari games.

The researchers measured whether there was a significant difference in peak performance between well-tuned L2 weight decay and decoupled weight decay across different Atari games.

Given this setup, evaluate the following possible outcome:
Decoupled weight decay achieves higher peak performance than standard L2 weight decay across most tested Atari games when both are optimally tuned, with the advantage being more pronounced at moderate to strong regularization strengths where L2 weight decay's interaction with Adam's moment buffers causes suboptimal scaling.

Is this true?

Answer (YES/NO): NO